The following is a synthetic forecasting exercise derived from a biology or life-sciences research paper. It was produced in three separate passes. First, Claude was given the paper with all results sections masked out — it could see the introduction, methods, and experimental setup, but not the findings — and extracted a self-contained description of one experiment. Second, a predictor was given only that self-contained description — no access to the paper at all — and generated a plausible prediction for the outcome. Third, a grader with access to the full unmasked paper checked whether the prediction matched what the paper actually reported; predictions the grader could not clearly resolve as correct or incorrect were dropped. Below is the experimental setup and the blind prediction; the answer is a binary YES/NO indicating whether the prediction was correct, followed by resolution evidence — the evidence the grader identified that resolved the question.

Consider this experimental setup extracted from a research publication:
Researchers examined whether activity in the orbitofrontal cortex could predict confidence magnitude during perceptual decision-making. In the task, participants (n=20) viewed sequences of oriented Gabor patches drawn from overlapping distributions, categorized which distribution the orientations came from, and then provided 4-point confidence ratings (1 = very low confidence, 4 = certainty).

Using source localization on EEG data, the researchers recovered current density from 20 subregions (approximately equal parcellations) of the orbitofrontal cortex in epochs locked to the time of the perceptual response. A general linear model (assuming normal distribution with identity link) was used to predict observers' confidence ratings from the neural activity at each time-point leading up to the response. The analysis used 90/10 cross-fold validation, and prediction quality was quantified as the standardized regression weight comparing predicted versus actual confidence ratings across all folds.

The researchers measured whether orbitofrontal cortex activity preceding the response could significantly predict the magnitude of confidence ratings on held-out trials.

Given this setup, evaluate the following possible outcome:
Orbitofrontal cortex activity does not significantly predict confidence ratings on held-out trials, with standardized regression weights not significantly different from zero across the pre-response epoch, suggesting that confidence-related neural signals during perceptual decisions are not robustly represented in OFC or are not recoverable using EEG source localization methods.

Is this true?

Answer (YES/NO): NO